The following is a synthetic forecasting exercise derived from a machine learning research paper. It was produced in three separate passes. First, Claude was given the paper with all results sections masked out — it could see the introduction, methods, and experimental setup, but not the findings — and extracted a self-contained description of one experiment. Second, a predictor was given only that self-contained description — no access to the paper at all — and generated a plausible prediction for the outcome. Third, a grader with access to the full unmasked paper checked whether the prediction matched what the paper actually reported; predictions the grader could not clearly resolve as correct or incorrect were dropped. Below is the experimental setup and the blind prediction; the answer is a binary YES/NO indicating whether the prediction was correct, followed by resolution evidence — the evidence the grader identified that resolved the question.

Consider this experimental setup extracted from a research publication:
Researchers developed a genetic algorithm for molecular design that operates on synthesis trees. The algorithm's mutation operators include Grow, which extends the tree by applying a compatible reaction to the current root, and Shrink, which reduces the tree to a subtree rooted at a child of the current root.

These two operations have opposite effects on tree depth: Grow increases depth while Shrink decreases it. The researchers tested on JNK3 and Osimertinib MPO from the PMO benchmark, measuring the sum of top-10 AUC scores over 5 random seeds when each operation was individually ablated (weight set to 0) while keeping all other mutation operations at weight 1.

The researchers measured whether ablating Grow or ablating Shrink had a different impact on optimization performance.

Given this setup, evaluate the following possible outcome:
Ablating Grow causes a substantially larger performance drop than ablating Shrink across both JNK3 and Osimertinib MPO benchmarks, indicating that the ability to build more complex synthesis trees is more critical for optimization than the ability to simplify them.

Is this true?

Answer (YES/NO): NO